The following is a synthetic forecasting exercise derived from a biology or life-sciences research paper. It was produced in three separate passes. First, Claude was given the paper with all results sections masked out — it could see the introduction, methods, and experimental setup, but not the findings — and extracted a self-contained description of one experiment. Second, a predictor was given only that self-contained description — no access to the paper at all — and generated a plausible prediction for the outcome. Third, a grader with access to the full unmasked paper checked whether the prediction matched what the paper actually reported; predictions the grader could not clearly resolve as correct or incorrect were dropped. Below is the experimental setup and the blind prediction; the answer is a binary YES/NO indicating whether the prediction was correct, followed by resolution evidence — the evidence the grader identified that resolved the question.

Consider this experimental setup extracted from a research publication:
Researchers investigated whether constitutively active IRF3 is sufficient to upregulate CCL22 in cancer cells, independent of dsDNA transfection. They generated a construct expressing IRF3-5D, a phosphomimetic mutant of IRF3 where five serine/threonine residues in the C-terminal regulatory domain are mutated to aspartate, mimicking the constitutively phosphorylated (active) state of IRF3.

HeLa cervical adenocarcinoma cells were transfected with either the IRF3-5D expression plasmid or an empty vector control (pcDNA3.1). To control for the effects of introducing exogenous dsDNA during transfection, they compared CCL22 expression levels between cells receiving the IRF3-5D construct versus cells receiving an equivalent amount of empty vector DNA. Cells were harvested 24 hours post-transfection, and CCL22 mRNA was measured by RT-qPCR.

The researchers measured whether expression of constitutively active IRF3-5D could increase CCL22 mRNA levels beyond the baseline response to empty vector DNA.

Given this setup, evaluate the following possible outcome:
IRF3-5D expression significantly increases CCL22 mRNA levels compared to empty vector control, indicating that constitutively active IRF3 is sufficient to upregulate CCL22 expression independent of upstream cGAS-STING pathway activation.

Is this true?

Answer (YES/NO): YES